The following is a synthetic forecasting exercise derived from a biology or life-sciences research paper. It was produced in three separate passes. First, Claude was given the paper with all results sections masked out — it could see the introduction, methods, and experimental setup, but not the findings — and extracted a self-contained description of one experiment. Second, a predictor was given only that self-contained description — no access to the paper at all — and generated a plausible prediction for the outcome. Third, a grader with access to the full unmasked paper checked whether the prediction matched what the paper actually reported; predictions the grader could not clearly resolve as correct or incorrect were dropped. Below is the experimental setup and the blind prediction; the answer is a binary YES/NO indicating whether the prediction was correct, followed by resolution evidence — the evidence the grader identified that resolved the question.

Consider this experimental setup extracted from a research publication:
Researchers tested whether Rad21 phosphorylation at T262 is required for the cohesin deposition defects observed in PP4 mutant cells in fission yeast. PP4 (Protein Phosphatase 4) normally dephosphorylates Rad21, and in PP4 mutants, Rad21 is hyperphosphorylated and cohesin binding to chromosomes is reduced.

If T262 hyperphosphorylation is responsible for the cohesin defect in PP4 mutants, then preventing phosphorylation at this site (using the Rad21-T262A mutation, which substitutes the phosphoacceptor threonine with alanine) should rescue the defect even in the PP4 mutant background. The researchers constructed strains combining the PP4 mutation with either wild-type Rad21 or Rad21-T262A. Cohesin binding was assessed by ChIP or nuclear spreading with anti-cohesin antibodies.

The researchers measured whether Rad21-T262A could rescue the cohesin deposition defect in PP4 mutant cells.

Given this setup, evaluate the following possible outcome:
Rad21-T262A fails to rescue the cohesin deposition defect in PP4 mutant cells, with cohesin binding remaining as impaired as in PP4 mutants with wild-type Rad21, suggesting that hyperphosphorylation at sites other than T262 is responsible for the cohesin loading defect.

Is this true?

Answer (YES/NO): NO